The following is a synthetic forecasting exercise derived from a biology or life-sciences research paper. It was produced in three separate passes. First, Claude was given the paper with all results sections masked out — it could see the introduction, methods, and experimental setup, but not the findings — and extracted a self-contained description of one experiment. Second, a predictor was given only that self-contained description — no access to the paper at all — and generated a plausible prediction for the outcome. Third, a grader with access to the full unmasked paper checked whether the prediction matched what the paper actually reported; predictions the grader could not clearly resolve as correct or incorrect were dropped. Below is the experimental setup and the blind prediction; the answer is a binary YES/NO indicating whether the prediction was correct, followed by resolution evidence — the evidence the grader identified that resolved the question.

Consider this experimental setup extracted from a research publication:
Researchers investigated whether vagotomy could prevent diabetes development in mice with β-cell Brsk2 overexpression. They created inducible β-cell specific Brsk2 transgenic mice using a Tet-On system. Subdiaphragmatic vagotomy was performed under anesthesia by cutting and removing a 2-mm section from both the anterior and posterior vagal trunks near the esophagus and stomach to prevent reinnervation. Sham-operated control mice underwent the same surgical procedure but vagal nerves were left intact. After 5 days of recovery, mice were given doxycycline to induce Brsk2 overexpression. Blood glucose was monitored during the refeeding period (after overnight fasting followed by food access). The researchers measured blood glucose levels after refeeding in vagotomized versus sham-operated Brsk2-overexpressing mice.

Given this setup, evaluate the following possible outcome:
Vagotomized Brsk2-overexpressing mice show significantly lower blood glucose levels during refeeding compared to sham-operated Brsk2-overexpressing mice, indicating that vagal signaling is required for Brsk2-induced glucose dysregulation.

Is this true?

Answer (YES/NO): YES